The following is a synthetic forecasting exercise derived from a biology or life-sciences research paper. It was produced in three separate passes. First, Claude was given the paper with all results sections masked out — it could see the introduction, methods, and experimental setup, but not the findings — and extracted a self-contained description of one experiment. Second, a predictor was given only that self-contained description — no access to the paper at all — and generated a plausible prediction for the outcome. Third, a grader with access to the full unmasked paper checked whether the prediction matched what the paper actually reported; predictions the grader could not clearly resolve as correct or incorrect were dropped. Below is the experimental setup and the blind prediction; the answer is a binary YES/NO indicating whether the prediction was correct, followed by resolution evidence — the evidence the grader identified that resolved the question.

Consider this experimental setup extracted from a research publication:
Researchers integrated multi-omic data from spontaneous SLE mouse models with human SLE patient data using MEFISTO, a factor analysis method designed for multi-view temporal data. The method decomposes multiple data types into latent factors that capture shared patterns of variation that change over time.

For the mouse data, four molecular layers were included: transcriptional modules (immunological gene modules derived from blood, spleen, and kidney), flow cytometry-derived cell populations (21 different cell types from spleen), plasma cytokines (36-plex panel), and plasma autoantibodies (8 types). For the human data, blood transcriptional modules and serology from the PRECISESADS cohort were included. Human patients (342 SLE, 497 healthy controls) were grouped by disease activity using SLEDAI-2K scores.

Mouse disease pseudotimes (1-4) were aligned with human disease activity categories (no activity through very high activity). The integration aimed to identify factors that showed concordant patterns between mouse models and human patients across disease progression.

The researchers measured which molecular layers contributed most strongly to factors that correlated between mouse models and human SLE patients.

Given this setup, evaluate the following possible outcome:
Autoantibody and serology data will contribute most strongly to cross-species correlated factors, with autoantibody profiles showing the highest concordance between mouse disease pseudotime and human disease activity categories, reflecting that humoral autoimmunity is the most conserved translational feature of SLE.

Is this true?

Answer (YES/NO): NO